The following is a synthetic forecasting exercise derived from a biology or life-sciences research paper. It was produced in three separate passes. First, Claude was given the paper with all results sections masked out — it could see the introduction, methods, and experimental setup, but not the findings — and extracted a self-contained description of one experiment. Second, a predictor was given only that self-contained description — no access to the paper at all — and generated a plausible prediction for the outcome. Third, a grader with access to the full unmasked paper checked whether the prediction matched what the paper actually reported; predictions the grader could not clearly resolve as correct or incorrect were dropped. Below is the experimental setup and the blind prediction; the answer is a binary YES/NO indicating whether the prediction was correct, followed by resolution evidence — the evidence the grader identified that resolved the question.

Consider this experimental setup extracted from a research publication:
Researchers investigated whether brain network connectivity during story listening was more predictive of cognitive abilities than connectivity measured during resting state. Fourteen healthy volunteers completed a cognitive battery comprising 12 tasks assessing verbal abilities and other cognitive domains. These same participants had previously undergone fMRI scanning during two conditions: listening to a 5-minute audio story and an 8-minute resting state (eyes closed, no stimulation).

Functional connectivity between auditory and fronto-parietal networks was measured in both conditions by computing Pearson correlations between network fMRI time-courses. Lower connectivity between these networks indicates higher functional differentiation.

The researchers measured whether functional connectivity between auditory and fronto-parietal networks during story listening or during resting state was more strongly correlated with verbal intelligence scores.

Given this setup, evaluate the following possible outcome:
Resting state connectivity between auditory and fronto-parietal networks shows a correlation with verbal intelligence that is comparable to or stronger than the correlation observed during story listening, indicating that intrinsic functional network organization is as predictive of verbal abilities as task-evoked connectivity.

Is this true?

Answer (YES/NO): NO